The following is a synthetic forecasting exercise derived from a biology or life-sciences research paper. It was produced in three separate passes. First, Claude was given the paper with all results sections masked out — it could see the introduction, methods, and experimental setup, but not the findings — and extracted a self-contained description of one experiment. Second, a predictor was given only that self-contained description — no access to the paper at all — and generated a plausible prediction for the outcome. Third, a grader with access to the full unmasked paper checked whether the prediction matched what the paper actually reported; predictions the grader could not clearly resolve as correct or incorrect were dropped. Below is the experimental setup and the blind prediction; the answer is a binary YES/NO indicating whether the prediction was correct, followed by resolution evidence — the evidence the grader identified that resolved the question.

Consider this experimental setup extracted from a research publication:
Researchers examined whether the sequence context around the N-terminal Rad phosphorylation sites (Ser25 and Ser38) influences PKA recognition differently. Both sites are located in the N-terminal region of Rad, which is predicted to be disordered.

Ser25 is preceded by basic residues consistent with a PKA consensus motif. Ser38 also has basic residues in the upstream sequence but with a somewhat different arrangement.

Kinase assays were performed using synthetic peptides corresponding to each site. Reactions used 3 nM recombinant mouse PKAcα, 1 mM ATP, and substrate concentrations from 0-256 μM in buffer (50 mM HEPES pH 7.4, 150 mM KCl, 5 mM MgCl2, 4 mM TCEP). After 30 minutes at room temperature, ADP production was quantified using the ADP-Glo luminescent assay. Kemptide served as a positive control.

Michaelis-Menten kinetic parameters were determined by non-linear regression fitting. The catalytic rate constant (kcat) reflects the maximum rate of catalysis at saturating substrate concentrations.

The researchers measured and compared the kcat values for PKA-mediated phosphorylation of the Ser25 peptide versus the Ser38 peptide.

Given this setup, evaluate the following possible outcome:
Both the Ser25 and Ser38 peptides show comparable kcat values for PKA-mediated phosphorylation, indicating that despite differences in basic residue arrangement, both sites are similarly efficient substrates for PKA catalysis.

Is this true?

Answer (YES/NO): NO